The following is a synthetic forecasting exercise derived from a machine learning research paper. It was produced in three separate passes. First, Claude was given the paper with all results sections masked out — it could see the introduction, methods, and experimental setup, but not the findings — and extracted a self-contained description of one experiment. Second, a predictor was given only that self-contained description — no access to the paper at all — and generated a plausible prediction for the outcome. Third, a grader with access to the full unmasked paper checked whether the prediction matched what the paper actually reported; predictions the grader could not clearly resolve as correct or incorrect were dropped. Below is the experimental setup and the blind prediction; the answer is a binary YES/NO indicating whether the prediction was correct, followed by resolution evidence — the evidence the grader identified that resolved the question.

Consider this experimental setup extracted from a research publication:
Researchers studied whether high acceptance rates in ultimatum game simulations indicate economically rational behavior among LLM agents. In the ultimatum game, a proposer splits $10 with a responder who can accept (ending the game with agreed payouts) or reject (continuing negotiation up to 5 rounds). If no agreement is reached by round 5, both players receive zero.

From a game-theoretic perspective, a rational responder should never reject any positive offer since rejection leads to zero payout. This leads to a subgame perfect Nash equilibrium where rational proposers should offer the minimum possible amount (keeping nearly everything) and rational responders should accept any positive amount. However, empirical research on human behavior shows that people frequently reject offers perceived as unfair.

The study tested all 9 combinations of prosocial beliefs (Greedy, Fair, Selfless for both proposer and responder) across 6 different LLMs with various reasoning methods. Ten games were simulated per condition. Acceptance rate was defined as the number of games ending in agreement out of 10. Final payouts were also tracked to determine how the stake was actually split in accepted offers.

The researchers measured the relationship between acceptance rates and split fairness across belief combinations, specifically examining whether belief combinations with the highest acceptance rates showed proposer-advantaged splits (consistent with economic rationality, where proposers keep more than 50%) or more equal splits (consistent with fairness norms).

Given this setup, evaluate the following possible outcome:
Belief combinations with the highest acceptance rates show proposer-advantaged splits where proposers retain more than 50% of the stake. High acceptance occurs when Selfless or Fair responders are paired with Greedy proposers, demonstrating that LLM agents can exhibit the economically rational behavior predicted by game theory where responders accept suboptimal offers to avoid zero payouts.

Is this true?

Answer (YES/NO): NO